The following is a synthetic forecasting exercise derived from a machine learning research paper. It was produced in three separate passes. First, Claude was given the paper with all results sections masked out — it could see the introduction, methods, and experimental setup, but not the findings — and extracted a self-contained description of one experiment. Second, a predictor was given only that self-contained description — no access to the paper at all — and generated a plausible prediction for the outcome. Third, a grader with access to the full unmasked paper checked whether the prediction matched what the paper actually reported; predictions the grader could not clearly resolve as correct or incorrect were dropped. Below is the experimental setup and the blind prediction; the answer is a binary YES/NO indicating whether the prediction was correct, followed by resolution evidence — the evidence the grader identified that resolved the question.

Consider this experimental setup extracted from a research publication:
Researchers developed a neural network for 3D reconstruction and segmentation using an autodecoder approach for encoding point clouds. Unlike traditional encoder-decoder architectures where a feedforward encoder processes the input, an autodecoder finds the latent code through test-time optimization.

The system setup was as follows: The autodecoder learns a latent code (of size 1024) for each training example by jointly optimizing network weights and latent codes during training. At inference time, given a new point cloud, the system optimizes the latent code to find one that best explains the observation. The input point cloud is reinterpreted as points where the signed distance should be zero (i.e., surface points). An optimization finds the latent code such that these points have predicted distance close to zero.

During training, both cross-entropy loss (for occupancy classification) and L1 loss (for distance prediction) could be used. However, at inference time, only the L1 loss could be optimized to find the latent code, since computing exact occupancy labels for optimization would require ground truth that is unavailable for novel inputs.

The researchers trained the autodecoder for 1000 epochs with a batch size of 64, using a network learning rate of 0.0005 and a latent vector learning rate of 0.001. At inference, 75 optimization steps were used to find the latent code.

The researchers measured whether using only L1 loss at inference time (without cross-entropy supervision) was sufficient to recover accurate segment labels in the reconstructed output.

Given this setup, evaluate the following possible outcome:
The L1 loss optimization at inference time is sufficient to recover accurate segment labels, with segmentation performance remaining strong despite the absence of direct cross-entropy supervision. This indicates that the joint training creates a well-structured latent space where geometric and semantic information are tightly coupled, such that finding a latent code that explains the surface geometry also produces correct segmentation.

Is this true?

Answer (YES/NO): NO